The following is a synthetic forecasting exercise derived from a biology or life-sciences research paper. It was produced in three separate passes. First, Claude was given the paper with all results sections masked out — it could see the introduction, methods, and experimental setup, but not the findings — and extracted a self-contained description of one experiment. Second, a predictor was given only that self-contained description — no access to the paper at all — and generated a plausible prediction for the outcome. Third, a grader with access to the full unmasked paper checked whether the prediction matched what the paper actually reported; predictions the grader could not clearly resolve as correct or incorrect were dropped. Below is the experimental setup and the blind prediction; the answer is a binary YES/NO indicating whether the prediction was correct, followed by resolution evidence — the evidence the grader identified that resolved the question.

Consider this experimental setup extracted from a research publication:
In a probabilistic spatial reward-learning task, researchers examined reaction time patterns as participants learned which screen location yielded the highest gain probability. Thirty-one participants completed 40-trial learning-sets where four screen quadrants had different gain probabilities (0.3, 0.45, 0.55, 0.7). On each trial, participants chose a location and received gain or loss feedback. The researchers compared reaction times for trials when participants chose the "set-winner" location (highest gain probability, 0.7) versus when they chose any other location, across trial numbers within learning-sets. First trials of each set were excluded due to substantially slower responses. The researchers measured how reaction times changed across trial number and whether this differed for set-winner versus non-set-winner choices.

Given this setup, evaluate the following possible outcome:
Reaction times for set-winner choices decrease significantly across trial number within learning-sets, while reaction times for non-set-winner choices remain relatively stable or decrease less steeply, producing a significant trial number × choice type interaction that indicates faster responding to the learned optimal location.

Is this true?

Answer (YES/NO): NO